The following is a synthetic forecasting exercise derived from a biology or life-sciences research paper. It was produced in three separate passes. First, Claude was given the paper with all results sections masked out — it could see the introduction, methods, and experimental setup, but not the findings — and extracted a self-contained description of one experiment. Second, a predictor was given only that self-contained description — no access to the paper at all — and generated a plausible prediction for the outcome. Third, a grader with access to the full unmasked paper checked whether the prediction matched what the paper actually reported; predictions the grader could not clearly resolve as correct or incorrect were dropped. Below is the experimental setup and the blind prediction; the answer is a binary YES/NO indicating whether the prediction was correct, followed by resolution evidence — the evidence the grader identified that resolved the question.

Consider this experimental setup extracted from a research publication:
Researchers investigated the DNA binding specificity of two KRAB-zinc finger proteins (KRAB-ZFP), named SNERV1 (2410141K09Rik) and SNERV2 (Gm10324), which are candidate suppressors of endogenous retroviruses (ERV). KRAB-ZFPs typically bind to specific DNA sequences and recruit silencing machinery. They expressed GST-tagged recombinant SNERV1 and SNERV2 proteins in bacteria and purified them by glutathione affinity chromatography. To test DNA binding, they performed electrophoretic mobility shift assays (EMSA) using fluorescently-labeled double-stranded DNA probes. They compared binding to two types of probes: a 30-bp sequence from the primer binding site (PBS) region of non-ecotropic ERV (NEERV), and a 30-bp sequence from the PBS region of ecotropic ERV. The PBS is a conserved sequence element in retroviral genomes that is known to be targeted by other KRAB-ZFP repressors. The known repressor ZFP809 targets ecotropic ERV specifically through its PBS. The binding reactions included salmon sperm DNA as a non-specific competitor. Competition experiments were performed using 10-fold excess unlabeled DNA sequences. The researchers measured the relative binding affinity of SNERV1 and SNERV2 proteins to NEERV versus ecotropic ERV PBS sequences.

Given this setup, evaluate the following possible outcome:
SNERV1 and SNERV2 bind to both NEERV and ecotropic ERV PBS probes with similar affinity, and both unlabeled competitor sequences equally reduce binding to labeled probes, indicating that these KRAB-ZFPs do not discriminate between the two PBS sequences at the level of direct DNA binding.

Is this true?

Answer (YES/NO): NO